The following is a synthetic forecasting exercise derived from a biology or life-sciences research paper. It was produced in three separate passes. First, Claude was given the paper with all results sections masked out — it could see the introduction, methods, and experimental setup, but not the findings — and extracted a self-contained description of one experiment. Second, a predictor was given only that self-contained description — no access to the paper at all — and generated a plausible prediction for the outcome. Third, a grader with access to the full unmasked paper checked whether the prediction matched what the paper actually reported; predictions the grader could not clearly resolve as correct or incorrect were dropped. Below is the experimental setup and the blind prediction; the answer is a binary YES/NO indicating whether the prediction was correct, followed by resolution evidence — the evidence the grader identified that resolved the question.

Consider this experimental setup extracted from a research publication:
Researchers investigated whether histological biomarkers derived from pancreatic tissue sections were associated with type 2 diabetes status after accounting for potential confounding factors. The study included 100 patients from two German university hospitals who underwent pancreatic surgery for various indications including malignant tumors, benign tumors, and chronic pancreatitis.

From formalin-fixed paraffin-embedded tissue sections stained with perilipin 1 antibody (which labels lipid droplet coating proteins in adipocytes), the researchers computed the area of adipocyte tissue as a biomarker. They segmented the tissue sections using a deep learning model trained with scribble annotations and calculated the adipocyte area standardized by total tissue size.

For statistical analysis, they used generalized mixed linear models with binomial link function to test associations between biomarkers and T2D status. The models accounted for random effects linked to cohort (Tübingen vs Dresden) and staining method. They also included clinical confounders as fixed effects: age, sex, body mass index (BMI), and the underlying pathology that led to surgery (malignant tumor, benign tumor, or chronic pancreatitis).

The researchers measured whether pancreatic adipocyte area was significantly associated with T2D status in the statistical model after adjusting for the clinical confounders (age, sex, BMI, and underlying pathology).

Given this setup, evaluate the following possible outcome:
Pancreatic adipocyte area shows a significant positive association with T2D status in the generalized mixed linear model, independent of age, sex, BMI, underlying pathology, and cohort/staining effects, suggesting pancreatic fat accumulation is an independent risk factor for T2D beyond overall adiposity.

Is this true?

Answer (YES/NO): YES